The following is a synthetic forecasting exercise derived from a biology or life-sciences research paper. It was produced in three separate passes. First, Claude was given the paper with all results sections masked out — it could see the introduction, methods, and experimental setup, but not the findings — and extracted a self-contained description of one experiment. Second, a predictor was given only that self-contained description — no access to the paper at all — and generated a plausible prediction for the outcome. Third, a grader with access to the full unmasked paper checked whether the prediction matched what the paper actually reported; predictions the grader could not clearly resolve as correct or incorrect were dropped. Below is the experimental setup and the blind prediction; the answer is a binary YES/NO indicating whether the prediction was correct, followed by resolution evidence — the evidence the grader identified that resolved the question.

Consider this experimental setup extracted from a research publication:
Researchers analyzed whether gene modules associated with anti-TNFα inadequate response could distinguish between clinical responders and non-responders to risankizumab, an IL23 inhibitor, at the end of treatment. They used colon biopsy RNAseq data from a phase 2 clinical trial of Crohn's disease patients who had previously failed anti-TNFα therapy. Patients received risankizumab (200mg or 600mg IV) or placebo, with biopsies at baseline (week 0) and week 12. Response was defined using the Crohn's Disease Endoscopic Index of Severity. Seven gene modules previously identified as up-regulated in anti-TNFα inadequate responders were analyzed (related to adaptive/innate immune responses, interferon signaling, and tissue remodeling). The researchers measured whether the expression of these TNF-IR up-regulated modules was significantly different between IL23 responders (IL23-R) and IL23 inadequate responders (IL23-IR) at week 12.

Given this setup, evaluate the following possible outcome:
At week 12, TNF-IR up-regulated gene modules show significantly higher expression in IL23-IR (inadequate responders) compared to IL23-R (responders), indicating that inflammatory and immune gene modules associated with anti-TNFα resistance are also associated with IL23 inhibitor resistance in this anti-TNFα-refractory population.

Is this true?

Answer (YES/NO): YES